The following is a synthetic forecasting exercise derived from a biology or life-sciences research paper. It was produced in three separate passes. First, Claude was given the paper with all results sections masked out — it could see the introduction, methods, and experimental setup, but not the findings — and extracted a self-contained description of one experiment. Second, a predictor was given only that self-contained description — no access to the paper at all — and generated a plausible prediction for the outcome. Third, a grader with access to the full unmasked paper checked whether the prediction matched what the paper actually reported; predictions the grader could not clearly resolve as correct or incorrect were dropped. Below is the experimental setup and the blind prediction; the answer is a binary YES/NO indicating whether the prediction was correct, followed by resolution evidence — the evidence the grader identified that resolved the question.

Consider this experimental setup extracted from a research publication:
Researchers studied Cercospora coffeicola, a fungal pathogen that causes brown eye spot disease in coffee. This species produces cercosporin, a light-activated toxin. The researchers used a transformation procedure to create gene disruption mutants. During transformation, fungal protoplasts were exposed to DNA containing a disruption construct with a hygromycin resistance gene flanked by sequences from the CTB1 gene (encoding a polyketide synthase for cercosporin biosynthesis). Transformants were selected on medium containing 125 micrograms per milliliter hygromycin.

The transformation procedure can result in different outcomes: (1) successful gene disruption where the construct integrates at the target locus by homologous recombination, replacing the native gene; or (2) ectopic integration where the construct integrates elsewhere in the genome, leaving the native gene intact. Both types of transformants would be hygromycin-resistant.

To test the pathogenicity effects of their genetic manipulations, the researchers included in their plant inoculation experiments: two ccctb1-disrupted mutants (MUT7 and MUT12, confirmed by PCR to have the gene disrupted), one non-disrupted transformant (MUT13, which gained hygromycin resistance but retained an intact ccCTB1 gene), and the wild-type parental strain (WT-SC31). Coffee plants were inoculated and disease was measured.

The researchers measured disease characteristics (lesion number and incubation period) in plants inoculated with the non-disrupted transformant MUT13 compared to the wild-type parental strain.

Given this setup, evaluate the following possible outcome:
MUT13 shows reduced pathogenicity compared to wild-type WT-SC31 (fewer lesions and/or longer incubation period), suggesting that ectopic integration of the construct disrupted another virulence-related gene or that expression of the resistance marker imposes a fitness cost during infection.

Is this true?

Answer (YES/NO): NO